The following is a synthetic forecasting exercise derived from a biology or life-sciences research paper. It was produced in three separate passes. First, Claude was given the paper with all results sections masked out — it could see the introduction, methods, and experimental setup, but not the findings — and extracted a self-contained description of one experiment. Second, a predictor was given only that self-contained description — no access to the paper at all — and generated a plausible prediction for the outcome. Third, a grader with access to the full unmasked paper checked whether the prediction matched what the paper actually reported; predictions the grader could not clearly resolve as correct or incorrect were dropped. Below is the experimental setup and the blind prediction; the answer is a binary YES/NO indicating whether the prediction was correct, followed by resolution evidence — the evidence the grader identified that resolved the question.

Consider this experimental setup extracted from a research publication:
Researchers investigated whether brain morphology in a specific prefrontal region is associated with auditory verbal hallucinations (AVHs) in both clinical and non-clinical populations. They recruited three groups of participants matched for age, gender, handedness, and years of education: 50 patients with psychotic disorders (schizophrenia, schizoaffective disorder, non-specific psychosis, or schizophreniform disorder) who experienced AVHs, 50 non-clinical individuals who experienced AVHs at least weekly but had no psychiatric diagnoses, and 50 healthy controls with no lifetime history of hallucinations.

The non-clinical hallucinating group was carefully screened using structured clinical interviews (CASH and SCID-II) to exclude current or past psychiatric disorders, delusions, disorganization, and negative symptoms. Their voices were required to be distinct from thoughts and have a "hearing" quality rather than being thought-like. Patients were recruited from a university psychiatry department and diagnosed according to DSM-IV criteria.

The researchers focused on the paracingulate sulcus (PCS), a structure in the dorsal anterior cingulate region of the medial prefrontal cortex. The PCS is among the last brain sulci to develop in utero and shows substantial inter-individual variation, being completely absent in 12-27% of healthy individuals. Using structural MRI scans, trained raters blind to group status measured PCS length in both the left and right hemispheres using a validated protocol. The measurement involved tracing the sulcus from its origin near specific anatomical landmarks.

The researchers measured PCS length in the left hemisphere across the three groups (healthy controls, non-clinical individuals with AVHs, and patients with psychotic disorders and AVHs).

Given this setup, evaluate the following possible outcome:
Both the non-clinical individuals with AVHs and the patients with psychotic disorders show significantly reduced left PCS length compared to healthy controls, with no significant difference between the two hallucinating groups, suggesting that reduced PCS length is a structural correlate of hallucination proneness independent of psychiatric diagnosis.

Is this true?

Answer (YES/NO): NO